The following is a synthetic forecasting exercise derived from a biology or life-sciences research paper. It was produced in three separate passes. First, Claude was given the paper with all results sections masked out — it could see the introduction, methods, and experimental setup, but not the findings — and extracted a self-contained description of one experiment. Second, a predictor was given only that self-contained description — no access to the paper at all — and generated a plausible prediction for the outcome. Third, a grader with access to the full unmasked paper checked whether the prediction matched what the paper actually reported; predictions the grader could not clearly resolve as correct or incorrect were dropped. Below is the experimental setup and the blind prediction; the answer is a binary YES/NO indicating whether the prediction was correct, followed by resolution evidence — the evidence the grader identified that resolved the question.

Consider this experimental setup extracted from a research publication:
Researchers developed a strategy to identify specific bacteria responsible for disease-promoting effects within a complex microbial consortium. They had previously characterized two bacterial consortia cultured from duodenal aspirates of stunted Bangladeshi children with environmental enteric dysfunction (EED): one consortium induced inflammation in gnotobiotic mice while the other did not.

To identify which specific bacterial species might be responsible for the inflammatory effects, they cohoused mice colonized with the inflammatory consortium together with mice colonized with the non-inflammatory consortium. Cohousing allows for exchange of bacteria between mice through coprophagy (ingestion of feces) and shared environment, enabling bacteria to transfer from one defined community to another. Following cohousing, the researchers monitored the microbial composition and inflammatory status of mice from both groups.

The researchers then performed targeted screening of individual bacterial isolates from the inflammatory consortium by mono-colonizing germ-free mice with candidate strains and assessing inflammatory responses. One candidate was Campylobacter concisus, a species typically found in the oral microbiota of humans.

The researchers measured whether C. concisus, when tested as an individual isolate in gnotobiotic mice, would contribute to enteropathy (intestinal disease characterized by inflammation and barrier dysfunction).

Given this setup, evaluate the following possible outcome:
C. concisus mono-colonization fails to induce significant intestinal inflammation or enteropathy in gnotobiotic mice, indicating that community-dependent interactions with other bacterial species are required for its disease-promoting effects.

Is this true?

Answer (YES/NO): NO